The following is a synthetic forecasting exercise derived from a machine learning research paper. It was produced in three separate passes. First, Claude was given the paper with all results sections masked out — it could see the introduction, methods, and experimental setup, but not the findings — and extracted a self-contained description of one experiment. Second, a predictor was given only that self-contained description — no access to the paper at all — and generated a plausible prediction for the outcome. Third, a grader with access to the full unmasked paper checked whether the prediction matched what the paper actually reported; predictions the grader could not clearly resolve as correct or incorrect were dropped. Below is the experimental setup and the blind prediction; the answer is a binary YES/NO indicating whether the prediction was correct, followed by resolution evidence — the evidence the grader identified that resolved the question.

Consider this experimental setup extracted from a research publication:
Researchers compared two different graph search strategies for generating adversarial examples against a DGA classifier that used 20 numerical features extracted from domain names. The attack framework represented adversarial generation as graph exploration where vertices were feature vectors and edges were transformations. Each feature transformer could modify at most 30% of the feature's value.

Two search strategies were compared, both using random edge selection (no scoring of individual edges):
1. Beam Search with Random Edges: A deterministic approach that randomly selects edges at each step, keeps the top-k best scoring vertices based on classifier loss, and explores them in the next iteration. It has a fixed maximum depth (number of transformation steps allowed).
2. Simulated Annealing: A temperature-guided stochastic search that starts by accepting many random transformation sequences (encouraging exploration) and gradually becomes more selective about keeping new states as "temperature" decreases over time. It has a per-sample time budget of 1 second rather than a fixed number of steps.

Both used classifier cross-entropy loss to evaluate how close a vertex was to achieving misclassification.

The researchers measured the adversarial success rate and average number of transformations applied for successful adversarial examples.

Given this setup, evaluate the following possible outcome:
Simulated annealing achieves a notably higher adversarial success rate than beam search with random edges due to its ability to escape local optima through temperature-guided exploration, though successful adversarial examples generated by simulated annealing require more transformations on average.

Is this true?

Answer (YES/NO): YES